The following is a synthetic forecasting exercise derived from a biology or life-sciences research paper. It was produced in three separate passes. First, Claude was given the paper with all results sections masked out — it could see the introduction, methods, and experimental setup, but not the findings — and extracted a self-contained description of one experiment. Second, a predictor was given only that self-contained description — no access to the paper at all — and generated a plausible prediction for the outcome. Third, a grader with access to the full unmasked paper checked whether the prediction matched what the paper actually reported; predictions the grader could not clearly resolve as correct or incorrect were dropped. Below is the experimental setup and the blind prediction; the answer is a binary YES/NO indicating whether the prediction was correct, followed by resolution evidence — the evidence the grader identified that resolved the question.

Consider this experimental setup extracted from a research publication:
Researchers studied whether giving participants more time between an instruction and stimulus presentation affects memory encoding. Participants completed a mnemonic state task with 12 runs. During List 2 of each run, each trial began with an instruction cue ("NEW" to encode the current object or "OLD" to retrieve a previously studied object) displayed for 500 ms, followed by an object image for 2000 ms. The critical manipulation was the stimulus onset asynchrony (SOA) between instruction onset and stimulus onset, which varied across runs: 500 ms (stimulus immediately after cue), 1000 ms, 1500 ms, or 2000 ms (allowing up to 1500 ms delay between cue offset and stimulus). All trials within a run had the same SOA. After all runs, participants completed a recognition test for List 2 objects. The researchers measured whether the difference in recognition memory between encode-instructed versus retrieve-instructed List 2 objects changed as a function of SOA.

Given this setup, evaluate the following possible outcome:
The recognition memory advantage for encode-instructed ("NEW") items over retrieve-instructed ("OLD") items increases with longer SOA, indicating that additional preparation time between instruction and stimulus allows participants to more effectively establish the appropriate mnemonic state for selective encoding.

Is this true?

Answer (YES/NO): NO